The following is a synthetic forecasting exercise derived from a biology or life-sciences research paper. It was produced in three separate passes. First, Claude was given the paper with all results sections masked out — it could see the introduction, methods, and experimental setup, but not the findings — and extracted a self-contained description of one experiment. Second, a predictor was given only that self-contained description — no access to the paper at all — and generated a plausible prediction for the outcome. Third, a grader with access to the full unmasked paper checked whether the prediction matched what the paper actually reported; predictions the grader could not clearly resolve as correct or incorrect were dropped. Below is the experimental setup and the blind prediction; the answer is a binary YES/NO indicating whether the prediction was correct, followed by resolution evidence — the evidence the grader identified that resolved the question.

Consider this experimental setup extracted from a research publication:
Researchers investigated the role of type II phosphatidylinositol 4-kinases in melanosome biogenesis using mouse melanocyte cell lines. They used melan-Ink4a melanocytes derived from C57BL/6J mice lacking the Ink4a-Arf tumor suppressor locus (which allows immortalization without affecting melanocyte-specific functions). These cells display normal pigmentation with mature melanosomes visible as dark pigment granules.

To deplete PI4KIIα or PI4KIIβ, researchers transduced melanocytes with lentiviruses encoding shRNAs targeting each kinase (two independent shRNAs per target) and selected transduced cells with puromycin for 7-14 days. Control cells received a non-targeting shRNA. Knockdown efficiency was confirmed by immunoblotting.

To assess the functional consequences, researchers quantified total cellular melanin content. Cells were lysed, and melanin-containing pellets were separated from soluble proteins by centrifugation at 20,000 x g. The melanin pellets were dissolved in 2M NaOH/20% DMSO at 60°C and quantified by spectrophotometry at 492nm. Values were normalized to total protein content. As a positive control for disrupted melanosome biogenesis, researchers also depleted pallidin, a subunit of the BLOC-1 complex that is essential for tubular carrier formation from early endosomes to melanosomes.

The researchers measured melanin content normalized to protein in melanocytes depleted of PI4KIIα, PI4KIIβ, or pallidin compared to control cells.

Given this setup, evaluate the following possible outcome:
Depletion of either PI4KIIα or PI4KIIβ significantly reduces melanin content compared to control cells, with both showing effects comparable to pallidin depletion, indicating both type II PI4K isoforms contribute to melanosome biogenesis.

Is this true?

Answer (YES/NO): NO